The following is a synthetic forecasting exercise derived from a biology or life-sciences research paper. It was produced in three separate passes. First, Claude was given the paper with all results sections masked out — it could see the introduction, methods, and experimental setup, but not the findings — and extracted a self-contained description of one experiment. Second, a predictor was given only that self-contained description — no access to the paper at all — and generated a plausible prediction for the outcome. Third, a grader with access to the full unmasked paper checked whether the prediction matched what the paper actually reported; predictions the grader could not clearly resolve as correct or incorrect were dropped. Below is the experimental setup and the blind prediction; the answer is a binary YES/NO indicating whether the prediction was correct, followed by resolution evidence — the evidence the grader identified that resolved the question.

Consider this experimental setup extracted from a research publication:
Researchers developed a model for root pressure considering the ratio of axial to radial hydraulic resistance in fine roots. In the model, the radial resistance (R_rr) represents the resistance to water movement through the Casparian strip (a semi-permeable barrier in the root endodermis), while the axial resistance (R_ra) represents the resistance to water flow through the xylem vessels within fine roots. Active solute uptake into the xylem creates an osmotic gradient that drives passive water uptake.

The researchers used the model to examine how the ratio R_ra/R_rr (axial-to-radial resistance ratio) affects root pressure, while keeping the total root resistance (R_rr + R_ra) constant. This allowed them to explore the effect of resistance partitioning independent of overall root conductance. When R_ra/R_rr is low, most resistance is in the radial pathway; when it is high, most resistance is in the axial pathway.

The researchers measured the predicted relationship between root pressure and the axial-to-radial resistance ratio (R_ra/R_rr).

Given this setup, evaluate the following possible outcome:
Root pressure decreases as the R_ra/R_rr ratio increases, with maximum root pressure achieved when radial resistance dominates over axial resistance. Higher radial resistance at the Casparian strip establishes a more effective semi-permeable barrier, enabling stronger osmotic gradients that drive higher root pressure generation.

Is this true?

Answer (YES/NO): NO